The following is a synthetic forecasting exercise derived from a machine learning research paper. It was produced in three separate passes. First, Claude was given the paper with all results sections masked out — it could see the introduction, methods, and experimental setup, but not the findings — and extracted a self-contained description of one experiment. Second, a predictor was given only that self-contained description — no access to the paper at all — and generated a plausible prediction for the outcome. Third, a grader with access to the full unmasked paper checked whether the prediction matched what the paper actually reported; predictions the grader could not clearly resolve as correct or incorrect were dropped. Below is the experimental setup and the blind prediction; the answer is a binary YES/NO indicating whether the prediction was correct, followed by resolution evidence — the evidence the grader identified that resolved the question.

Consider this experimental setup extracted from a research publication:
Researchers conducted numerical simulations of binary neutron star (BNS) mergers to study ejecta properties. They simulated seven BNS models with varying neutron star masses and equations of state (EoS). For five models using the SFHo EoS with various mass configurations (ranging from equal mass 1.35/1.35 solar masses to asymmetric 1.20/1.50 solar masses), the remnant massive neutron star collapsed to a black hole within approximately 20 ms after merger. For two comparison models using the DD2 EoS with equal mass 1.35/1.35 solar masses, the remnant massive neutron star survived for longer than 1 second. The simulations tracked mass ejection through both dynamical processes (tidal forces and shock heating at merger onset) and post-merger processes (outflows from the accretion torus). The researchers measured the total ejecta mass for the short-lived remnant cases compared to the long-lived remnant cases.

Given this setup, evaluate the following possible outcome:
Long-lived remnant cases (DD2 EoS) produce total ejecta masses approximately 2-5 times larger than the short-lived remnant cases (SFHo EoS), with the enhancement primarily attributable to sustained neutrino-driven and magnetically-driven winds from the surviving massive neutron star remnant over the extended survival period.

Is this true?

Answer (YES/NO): NO